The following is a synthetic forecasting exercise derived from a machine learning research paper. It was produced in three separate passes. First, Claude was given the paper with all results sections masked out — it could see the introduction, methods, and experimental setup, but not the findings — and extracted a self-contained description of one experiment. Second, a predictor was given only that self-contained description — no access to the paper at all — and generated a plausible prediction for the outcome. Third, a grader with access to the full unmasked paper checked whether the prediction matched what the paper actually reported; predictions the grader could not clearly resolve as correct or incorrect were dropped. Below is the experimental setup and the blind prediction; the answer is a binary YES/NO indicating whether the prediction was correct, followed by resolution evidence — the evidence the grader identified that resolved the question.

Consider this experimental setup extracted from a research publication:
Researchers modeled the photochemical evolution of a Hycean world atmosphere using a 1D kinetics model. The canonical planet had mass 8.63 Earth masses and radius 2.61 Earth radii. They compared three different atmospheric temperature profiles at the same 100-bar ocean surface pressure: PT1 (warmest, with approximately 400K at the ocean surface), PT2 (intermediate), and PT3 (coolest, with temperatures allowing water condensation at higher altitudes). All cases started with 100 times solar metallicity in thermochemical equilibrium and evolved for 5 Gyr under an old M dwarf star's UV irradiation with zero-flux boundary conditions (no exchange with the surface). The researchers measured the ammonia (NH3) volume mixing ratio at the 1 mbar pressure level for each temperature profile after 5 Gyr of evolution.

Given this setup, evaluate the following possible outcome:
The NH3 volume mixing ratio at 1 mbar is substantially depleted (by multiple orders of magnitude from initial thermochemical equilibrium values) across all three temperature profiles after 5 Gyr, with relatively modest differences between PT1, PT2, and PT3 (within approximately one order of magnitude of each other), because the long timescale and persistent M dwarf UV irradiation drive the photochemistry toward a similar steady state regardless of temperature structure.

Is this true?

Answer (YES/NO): YES